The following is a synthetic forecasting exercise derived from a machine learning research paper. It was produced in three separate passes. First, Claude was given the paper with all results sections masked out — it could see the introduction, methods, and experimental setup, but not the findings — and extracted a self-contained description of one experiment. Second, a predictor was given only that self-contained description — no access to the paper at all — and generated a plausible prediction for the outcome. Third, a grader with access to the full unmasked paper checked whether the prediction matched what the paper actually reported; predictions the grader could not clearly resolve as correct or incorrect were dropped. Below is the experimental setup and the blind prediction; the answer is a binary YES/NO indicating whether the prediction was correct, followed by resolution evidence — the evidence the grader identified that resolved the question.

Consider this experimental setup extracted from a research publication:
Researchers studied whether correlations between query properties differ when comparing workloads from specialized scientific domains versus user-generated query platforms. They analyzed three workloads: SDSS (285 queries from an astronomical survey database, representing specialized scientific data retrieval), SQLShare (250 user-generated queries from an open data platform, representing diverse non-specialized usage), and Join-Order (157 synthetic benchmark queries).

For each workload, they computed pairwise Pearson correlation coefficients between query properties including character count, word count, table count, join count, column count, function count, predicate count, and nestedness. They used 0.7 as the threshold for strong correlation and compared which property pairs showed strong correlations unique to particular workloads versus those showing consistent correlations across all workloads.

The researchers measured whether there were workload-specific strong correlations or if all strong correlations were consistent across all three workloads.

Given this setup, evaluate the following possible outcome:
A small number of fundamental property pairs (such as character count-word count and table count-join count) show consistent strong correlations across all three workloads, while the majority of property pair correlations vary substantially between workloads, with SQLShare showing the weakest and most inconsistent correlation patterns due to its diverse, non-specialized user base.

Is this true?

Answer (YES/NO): NO